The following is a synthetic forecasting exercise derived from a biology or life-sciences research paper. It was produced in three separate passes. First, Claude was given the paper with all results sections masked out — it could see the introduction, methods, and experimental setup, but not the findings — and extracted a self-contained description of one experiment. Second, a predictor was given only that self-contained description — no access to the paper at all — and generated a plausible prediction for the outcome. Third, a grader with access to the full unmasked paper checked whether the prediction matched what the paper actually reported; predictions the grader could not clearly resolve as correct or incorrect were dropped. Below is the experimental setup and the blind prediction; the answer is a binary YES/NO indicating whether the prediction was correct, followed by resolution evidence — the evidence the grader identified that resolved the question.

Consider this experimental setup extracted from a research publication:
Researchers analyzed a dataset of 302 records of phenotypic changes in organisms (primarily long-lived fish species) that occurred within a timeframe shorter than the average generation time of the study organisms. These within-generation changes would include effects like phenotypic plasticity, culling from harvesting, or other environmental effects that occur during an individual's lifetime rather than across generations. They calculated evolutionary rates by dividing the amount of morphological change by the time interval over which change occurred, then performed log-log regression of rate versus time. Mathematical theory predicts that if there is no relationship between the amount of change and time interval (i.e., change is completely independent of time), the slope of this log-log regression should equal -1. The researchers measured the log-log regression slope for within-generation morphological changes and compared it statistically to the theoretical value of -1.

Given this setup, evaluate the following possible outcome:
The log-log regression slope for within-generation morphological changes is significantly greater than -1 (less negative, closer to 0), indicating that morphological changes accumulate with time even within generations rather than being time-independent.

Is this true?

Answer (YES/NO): NO